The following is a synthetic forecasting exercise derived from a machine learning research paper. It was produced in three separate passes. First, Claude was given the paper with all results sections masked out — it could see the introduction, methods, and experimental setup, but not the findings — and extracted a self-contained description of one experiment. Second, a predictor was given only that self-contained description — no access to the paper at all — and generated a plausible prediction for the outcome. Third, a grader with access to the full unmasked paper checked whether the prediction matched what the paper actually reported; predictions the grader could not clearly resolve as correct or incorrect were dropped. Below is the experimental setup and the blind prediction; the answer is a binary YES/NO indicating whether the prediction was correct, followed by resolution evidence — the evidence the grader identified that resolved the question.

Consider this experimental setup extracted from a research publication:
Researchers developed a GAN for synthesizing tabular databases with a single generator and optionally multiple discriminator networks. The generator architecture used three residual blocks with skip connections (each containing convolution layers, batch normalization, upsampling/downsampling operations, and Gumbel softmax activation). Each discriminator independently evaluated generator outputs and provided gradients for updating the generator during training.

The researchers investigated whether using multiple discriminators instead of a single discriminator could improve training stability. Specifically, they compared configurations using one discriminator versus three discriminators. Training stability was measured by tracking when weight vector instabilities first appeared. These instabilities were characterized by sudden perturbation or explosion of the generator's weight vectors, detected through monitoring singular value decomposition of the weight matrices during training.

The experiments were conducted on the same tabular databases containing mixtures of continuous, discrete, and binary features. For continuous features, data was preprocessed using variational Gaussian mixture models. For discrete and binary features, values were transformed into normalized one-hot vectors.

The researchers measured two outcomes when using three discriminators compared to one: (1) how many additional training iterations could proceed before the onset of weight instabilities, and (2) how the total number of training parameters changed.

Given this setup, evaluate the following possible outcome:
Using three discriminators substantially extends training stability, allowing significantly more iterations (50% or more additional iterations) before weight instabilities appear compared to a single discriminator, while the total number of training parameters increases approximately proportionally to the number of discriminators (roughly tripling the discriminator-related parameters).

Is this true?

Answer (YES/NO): NO